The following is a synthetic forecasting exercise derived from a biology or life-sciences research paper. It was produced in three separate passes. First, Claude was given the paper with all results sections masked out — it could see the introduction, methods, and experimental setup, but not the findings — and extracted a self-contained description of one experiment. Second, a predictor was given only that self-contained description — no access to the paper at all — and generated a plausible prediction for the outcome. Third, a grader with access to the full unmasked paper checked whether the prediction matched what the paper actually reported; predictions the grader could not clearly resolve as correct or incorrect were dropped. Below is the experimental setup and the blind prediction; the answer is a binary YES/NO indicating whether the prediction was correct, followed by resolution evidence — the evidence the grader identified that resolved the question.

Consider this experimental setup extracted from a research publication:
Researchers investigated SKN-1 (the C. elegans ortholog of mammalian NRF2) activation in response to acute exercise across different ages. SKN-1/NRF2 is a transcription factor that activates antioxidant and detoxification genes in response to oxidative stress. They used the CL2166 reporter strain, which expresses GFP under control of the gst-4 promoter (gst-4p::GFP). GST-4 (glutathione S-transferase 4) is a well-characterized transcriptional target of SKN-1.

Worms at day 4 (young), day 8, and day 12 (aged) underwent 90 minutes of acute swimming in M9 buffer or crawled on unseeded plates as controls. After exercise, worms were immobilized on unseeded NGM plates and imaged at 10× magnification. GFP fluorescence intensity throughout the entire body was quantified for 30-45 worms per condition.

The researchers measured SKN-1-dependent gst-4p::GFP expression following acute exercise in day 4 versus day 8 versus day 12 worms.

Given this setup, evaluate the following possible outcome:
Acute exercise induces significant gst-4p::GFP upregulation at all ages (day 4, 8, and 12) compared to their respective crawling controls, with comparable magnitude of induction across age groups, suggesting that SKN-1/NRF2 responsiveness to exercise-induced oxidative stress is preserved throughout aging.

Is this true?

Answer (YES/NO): NO